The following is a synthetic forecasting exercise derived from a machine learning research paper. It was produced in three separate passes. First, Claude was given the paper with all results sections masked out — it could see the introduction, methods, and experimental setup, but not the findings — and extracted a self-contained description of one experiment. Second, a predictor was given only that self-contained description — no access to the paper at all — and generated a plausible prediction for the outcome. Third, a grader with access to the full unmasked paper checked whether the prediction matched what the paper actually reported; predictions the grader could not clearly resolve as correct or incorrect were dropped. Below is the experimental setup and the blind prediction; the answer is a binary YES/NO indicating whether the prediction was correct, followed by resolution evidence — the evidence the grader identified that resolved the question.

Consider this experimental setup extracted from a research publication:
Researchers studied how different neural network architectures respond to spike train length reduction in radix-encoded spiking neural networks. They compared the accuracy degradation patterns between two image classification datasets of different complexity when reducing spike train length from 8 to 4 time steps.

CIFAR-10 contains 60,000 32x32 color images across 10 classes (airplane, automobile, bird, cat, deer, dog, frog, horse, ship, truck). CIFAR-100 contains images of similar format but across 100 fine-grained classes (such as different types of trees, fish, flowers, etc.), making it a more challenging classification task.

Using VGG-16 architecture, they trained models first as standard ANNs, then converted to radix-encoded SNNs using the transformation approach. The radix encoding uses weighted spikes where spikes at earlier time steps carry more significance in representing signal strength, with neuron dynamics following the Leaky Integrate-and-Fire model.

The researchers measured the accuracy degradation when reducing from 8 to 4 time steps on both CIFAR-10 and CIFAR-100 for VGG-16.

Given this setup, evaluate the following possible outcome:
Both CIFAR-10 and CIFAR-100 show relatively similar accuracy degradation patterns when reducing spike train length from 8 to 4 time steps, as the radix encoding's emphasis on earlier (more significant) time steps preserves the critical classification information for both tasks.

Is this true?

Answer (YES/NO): NO